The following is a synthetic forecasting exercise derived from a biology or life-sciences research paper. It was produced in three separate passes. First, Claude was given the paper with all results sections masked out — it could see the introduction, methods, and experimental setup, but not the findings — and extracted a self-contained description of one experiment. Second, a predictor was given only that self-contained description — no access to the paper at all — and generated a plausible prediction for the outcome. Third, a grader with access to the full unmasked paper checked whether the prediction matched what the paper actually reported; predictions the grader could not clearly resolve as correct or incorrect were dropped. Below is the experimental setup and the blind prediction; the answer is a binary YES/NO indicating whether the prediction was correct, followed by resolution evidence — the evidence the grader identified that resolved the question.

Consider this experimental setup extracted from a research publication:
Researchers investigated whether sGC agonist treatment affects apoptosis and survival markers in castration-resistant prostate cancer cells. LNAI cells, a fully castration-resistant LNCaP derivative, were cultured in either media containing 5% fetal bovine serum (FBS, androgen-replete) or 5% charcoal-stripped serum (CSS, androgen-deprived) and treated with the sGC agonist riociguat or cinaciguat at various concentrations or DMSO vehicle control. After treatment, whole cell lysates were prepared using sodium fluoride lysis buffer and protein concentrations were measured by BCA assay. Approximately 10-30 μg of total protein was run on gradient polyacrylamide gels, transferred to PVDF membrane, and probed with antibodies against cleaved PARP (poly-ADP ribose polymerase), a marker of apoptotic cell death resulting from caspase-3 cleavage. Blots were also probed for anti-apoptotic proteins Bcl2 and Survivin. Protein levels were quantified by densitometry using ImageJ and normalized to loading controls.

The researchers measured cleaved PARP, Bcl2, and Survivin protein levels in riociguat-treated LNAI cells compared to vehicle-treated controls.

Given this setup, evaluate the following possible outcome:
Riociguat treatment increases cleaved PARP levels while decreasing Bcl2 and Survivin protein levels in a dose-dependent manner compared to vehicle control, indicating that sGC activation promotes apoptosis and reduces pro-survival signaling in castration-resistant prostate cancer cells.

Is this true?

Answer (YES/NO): NO